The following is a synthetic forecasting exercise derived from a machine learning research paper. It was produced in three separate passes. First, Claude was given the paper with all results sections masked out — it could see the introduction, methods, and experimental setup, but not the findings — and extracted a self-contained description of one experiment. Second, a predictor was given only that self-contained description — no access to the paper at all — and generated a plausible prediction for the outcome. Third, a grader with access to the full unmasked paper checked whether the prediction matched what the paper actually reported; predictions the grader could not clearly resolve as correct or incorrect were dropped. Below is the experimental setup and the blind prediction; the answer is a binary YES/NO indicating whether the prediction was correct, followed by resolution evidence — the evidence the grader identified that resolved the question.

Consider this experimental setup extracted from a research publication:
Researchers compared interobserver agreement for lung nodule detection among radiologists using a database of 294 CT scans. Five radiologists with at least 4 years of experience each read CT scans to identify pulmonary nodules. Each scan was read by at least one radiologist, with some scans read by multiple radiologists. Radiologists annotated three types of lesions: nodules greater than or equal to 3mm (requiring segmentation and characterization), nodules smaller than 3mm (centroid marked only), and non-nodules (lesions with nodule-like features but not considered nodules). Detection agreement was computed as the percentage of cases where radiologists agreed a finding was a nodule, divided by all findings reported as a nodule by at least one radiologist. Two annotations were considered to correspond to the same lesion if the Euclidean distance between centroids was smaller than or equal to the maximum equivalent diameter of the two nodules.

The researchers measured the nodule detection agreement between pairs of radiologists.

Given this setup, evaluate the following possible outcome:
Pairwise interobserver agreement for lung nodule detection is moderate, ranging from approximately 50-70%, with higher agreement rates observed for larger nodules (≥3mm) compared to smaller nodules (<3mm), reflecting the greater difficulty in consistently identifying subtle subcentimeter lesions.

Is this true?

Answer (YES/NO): NO